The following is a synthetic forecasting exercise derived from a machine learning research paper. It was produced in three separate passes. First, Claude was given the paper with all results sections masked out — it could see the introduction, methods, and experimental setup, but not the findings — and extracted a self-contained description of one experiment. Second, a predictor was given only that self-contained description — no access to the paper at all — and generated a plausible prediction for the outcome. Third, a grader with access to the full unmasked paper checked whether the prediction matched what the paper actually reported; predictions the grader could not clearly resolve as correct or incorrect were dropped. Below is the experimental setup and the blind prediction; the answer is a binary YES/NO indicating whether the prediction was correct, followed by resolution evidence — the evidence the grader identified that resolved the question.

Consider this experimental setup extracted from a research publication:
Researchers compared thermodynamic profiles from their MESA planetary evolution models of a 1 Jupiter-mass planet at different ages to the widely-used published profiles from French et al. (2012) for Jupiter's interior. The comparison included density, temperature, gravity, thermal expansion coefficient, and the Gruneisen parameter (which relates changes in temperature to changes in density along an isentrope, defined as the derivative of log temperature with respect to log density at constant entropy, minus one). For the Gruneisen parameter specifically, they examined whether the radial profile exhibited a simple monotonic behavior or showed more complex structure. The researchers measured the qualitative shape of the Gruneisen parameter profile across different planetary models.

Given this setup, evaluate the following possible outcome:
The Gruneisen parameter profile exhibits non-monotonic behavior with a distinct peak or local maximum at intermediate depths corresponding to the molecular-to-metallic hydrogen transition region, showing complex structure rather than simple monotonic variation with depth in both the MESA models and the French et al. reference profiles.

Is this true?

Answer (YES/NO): NO